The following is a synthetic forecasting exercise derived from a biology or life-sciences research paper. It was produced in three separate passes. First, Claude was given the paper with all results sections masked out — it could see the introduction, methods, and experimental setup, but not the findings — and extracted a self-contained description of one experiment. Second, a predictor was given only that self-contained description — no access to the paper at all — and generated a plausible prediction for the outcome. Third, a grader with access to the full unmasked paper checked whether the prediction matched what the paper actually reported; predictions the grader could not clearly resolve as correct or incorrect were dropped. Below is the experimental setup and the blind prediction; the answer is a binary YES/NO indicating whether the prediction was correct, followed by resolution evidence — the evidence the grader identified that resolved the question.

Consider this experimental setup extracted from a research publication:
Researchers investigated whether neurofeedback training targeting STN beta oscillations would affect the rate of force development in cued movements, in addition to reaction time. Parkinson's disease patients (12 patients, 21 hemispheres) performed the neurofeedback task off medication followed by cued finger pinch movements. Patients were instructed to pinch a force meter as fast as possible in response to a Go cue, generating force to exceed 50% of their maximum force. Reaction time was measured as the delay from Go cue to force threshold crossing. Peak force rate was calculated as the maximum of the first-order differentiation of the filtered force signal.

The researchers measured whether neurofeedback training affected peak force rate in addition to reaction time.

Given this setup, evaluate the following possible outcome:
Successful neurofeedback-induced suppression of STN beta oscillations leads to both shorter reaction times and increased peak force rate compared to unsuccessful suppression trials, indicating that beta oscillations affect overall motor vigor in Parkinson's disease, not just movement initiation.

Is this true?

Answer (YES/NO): NO